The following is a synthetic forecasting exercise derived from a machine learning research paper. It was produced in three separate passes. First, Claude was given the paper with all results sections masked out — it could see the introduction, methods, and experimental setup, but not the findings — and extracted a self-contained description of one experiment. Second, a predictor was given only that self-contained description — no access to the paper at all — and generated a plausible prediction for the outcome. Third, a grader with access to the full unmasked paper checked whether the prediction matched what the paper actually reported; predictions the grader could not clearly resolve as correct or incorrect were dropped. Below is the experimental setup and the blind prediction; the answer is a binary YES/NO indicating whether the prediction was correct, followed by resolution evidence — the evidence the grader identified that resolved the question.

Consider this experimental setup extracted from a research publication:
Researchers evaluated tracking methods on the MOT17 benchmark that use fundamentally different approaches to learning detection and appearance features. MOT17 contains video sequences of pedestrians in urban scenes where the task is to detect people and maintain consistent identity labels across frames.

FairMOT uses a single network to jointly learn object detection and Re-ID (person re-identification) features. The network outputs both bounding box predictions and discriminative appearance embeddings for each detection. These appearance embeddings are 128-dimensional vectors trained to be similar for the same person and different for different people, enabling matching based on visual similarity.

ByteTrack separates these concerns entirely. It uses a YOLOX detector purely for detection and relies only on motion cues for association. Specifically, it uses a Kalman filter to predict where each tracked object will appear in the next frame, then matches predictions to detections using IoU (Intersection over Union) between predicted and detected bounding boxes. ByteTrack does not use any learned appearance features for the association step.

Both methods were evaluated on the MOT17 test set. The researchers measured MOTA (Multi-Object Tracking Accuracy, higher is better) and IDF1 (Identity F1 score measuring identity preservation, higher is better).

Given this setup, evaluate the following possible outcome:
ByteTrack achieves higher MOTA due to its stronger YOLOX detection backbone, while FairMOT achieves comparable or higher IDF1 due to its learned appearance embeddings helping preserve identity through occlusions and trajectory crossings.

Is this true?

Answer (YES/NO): NO